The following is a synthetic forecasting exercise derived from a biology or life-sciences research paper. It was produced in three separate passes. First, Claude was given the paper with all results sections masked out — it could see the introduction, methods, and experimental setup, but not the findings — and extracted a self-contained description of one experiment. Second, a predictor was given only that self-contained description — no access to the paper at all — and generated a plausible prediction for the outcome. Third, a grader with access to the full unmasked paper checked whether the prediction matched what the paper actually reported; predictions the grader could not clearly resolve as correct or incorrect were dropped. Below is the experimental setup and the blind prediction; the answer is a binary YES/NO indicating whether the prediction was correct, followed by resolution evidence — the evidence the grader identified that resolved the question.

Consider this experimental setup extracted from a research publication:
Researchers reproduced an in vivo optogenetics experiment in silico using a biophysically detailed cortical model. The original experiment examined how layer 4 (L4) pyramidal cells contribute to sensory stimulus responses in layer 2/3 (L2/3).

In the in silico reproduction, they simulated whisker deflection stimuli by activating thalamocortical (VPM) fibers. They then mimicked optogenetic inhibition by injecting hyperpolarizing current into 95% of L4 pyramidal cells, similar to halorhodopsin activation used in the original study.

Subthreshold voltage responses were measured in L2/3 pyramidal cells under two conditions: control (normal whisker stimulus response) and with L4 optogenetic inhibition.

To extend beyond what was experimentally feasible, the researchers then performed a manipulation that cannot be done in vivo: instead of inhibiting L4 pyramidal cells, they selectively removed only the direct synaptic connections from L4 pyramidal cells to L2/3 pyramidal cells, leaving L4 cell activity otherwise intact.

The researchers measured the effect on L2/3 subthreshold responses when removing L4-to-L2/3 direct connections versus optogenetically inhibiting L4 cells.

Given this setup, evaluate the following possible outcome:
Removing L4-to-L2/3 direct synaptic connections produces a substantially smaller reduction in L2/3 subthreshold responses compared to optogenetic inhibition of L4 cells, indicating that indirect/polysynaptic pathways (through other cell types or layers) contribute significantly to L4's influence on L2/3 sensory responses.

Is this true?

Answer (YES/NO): NO